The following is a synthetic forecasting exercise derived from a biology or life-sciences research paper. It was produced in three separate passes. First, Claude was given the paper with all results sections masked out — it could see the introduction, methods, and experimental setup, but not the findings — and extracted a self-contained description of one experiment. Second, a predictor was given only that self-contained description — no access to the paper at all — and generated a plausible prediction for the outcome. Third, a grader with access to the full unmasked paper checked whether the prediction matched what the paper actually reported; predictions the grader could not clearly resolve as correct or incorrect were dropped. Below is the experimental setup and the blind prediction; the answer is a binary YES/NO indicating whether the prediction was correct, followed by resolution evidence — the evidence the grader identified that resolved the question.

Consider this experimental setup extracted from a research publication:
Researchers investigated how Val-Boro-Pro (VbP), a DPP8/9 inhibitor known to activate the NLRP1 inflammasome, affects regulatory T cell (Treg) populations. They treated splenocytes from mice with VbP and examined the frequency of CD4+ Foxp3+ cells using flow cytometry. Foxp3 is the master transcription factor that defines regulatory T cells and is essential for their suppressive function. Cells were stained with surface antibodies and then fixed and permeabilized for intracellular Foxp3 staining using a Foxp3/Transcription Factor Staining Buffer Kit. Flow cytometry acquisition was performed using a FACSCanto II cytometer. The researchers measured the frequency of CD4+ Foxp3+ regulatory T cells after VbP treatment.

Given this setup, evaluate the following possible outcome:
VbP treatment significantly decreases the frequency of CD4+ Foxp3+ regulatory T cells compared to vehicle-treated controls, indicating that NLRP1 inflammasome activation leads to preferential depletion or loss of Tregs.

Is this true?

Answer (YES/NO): NO